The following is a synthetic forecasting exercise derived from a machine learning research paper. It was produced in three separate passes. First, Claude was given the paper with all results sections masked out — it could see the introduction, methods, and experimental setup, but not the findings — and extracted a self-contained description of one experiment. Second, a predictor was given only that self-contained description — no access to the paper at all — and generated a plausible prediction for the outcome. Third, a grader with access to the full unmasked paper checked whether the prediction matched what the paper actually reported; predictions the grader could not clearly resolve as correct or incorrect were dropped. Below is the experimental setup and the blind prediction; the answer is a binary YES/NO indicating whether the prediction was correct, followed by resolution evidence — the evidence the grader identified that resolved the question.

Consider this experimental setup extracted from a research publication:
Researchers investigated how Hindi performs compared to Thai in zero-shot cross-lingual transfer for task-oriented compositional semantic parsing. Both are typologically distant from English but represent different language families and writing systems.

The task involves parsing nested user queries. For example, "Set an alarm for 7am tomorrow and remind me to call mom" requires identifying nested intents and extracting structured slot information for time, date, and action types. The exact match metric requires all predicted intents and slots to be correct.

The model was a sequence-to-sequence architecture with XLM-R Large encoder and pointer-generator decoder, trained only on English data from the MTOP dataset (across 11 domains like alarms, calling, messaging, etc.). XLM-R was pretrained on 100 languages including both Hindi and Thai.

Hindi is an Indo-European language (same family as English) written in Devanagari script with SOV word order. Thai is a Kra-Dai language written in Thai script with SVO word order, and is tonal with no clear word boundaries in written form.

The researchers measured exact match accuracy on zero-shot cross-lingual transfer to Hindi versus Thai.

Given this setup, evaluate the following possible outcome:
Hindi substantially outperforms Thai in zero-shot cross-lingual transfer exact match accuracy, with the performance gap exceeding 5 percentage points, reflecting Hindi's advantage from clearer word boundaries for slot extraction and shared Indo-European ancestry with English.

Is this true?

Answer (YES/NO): NO